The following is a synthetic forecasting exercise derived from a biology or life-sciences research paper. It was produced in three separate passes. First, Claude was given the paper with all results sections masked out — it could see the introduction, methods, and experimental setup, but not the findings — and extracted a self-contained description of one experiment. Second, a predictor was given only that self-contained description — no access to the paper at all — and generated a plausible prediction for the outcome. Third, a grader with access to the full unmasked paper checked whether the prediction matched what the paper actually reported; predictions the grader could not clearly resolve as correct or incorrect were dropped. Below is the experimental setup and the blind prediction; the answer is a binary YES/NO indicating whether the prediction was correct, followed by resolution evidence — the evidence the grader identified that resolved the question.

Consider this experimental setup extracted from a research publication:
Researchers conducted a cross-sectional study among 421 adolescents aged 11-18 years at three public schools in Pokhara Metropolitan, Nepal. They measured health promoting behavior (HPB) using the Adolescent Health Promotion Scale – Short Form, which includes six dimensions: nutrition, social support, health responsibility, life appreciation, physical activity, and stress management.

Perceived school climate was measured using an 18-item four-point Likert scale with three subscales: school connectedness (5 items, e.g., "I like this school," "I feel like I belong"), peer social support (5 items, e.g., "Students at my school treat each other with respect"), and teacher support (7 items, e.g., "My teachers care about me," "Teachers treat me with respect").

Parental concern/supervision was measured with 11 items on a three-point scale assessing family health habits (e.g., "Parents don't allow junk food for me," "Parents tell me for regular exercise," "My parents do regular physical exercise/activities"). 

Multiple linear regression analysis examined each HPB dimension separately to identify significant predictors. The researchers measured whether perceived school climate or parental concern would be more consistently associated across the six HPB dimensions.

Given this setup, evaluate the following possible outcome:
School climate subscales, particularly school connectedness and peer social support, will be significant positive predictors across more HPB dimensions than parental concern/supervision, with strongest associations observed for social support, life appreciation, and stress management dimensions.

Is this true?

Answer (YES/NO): NO